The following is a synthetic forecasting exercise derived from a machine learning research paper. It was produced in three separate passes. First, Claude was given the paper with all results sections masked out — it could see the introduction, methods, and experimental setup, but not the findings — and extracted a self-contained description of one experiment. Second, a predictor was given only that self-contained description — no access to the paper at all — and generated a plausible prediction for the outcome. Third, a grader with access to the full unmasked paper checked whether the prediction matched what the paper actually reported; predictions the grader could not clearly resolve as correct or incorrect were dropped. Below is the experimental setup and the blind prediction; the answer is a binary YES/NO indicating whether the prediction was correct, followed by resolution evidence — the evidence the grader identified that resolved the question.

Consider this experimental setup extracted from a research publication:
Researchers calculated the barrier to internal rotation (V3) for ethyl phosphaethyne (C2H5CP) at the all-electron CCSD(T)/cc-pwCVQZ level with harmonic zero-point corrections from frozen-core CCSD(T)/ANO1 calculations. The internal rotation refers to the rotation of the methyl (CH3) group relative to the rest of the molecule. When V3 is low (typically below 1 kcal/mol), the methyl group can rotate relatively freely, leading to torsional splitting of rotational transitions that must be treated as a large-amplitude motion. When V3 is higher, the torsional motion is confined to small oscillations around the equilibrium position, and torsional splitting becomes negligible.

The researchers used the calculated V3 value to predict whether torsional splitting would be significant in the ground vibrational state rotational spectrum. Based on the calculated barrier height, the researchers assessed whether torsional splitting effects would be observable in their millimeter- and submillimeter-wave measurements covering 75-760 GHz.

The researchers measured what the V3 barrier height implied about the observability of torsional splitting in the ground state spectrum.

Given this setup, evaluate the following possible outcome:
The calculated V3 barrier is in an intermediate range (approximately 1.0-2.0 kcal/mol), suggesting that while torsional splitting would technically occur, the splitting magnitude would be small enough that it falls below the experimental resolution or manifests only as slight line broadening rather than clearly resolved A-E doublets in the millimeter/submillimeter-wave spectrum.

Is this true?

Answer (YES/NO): NO